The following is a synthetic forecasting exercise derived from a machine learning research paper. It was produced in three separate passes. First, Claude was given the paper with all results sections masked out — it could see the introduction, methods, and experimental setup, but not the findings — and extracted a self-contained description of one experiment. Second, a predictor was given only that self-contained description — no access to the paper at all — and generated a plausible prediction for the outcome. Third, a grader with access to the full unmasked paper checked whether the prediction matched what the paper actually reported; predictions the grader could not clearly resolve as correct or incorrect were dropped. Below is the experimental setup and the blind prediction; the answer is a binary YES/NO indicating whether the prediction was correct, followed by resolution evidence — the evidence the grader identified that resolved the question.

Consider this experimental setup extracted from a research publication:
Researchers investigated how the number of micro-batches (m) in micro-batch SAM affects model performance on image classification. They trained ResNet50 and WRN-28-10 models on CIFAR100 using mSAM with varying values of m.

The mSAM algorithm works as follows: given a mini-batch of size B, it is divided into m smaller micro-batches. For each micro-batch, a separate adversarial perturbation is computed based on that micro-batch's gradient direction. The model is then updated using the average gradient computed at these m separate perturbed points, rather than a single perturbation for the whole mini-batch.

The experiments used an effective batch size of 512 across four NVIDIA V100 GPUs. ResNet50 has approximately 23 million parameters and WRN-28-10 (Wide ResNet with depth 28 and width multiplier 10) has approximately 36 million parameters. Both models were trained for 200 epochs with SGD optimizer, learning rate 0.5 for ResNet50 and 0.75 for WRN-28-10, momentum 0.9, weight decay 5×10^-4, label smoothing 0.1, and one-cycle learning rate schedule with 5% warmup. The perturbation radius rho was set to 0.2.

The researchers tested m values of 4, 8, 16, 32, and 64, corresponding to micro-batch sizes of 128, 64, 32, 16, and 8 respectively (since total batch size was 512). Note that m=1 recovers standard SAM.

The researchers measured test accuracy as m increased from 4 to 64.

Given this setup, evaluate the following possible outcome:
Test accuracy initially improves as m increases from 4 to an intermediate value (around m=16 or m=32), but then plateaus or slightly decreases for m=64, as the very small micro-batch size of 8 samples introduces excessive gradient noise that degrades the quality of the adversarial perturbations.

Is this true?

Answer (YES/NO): YES